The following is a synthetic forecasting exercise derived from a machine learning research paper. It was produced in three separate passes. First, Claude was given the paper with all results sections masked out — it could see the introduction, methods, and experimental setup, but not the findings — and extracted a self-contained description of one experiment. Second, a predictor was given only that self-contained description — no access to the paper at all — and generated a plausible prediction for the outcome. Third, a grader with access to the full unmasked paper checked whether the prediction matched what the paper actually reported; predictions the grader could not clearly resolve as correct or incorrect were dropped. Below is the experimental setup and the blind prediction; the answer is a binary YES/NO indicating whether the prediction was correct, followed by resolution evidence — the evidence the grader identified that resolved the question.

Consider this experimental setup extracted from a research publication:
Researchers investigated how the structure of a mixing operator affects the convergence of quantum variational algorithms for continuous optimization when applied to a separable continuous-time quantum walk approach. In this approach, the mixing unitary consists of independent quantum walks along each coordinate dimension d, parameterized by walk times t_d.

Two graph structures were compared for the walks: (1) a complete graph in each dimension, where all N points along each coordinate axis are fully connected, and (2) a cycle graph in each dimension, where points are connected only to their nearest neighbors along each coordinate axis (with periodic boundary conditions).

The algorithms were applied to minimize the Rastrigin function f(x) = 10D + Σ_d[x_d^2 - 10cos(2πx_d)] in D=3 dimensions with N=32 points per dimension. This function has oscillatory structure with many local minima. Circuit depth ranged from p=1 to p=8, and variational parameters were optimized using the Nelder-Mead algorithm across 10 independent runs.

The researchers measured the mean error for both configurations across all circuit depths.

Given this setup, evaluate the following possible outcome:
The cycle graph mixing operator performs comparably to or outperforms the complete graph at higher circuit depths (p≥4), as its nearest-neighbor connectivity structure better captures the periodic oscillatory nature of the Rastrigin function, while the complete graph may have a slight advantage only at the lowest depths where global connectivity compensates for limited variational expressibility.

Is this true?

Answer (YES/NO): NO